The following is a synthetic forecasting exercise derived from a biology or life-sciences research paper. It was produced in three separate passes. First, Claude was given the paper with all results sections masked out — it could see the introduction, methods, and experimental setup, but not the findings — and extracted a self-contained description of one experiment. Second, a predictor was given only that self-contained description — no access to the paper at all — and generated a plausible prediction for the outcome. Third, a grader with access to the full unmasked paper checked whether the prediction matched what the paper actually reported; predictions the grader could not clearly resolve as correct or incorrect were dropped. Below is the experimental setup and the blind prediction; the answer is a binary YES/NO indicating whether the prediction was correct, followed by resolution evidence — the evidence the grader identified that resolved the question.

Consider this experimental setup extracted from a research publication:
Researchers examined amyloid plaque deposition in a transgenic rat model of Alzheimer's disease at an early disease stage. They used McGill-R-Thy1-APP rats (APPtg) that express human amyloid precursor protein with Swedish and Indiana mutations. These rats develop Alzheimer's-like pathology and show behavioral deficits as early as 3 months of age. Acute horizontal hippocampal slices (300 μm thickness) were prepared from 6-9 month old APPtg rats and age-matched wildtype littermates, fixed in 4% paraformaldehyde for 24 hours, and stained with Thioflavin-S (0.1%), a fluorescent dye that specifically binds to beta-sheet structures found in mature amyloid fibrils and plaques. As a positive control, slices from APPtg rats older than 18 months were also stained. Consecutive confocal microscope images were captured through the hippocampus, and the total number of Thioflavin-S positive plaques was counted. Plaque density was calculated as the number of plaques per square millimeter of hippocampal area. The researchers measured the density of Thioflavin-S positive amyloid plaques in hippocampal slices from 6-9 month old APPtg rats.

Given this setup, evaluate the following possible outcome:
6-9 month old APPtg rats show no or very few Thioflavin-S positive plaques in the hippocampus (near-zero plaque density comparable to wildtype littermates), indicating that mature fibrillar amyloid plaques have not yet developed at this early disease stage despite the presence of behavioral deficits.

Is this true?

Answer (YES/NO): NO